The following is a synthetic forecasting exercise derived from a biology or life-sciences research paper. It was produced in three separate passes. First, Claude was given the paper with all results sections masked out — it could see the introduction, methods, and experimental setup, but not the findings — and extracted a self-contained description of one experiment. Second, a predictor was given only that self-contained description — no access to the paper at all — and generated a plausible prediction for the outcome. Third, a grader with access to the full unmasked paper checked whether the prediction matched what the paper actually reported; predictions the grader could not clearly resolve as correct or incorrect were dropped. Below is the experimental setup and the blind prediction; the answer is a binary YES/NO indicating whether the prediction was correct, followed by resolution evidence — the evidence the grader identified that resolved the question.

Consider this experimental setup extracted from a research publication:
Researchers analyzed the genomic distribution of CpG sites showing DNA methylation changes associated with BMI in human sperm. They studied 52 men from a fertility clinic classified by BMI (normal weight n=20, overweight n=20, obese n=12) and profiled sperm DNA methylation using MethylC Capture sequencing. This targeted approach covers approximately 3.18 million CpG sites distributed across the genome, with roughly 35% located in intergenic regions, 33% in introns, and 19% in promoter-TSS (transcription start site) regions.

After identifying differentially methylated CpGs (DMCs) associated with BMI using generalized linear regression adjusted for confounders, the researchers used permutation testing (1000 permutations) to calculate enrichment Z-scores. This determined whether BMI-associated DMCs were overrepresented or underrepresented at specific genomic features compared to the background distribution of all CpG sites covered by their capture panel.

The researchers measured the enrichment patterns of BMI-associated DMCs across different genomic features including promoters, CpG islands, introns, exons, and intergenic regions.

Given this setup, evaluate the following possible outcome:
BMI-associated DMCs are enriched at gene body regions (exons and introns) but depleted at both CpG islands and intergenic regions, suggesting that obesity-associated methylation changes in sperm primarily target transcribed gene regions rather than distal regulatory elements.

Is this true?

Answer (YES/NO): NO